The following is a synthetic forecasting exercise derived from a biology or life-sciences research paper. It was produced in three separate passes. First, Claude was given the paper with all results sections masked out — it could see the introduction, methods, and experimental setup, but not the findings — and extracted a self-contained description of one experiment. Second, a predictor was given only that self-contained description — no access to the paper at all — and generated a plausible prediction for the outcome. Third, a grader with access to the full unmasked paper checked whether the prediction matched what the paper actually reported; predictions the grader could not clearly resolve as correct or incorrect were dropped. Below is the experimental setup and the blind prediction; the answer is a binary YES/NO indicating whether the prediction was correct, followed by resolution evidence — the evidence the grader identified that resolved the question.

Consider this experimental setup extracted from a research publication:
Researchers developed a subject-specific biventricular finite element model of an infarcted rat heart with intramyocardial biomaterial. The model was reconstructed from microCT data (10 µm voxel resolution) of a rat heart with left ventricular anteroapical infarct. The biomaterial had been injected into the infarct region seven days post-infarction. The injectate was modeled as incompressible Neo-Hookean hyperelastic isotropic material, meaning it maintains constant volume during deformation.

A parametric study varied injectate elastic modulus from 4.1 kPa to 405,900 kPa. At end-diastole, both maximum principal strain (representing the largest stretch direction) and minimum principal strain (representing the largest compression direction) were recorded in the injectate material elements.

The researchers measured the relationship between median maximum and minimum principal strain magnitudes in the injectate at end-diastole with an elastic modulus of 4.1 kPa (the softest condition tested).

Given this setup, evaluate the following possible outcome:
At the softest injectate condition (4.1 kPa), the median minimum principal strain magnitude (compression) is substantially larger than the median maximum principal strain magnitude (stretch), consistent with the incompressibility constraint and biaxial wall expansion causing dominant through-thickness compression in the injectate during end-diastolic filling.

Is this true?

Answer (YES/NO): NO